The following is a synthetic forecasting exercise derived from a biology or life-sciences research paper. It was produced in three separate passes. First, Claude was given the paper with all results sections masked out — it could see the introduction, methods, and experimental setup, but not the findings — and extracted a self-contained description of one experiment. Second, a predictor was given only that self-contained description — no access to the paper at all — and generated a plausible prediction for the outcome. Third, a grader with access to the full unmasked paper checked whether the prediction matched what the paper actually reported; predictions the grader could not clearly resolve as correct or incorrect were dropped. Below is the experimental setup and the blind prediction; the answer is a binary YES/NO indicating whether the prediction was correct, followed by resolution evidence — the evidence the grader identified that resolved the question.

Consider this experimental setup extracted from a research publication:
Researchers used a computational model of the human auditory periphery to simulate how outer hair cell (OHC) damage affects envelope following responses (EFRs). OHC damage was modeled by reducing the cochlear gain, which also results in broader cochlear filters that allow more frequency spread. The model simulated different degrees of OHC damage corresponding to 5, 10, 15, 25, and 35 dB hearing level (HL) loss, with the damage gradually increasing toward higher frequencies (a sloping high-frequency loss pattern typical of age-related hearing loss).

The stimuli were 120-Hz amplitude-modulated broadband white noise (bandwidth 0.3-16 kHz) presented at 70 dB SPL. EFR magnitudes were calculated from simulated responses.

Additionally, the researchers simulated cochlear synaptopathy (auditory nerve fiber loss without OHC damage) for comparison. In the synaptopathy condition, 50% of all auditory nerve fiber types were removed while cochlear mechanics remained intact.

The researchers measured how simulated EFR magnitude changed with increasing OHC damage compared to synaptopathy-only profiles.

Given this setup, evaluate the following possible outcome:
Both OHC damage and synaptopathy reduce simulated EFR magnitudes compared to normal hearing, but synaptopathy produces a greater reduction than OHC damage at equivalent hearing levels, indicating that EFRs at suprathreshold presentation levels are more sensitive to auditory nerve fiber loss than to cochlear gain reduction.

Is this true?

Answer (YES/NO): NO